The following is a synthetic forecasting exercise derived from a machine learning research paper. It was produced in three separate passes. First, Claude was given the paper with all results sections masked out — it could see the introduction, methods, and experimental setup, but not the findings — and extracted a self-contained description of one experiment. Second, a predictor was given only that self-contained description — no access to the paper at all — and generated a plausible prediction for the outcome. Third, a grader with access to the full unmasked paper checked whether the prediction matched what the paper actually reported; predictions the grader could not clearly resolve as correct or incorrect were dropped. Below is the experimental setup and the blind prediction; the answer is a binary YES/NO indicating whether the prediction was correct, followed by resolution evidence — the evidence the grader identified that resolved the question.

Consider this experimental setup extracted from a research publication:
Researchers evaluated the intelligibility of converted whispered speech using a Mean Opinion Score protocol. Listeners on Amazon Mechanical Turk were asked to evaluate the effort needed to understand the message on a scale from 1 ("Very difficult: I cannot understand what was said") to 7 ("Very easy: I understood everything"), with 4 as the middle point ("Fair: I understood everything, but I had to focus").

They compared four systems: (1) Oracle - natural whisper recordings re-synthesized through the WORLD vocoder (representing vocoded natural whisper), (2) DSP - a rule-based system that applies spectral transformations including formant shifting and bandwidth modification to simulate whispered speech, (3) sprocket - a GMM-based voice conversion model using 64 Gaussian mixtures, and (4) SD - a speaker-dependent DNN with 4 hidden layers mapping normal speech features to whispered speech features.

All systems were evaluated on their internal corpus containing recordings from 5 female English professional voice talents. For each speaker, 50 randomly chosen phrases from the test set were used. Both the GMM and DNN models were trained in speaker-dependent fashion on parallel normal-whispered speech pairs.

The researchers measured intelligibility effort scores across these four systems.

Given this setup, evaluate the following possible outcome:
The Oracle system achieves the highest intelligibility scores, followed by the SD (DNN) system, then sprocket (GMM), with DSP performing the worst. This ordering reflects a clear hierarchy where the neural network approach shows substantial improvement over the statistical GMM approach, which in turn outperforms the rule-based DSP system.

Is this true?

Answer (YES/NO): NO